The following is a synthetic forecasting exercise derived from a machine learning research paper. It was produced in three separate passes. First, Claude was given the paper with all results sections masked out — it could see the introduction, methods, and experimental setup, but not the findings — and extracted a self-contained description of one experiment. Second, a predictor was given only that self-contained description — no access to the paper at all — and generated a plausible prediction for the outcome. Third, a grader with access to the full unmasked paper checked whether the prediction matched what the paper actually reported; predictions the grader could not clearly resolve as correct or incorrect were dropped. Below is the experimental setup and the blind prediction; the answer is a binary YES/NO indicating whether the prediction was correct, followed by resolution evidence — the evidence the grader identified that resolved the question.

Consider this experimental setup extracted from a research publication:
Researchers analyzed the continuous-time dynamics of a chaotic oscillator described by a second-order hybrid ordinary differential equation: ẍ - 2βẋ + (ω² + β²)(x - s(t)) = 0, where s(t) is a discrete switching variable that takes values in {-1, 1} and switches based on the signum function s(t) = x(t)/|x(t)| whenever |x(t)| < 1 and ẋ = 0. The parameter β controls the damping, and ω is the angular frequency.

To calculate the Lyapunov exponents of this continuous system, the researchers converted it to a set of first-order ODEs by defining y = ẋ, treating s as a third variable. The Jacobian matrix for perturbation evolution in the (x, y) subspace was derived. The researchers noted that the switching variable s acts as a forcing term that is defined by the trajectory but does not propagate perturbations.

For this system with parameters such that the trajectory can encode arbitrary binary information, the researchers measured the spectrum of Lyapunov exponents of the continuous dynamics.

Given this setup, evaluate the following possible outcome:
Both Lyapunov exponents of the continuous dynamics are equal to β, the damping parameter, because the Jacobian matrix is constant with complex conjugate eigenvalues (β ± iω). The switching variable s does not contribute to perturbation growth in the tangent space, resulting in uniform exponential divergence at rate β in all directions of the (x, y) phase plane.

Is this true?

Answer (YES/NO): YES